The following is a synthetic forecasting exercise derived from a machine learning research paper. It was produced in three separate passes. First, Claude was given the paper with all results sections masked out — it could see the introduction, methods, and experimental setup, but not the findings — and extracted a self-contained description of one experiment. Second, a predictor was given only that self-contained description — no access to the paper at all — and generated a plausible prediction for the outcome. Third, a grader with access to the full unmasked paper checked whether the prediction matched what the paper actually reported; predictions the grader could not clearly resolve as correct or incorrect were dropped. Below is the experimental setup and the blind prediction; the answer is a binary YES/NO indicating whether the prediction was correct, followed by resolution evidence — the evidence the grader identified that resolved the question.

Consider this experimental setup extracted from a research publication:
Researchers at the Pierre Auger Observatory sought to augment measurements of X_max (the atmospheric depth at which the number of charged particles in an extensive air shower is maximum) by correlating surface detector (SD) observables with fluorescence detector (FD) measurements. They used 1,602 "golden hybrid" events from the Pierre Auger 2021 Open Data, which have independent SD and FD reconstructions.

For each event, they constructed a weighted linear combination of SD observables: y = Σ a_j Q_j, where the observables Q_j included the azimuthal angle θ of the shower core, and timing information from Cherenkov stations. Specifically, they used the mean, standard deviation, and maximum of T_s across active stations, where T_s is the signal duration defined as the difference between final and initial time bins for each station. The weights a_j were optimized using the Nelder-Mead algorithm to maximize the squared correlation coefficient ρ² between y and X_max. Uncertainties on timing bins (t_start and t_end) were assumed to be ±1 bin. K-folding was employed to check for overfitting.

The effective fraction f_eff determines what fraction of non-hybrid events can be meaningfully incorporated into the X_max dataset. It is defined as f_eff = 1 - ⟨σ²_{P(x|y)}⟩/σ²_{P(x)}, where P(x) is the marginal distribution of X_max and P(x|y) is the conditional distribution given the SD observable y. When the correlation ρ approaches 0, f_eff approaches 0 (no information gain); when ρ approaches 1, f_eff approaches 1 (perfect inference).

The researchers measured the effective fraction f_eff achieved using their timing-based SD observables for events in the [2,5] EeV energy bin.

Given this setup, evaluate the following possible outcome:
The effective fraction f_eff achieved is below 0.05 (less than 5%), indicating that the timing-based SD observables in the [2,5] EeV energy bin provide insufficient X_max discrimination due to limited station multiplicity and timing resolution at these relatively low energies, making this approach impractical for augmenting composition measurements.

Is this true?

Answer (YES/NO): NO